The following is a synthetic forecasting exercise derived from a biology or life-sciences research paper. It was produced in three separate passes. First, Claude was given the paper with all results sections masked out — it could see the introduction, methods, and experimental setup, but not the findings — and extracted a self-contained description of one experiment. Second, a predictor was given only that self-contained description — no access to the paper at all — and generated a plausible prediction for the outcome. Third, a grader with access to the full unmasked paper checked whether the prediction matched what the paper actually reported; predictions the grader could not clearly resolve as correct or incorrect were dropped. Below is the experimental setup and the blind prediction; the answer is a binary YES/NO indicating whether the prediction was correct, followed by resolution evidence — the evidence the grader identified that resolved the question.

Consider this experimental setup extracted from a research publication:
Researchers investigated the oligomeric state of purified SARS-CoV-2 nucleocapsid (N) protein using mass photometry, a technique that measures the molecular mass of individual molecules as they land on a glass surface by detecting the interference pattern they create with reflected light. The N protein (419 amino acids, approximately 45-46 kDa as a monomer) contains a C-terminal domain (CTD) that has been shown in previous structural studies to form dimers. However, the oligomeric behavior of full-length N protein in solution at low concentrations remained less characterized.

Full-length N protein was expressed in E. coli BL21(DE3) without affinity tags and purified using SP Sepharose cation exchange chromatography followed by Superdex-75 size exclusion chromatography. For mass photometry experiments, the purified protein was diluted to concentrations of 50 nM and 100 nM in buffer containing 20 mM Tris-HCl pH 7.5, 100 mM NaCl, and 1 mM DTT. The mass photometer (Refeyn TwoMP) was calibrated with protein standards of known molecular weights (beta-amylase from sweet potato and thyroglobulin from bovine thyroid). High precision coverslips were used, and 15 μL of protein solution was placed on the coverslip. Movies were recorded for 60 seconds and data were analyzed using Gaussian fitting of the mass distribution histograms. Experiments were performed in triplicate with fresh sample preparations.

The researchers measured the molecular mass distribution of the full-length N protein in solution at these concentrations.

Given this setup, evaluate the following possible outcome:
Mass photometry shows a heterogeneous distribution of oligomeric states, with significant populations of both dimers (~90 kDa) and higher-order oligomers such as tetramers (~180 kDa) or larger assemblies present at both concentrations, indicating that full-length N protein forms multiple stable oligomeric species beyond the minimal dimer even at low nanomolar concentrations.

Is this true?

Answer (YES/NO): NO